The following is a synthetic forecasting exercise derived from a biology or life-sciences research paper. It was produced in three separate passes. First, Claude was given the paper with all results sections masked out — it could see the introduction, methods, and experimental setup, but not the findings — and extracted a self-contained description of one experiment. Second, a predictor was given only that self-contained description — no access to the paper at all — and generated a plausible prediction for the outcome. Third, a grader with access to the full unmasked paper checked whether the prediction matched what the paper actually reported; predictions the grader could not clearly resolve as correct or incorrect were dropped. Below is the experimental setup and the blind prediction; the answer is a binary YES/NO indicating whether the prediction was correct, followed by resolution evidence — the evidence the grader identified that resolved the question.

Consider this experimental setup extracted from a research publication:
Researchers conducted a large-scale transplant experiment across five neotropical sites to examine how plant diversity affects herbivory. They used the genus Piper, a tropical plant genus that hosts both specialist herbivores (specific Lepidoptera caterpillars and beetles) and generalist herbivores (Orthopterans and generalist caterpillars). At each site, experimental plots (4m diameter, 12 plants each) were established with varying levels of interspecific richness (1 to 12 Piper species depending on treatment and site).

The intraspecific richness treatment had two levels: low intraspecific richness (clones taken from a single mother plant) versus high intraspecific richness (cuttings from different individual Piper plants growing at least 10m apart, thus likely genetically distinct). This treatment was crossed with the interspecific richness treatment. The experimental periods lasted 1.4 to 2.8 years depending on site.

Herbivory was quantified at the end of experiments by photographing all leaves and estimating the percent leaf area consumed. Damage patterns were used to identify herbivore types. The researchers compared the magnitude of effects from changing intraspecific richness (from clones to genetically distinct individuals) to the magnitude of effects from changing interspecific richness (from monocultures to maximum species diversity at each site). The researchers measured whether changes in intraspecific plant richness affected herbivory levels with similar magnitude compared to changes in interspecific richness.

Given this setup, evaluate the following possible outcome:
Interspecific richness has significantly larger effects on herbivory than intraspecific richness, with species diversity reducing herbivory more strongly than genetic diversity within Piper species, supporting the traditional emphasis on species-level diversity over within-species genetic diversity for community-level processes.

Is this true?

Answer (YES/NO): NO